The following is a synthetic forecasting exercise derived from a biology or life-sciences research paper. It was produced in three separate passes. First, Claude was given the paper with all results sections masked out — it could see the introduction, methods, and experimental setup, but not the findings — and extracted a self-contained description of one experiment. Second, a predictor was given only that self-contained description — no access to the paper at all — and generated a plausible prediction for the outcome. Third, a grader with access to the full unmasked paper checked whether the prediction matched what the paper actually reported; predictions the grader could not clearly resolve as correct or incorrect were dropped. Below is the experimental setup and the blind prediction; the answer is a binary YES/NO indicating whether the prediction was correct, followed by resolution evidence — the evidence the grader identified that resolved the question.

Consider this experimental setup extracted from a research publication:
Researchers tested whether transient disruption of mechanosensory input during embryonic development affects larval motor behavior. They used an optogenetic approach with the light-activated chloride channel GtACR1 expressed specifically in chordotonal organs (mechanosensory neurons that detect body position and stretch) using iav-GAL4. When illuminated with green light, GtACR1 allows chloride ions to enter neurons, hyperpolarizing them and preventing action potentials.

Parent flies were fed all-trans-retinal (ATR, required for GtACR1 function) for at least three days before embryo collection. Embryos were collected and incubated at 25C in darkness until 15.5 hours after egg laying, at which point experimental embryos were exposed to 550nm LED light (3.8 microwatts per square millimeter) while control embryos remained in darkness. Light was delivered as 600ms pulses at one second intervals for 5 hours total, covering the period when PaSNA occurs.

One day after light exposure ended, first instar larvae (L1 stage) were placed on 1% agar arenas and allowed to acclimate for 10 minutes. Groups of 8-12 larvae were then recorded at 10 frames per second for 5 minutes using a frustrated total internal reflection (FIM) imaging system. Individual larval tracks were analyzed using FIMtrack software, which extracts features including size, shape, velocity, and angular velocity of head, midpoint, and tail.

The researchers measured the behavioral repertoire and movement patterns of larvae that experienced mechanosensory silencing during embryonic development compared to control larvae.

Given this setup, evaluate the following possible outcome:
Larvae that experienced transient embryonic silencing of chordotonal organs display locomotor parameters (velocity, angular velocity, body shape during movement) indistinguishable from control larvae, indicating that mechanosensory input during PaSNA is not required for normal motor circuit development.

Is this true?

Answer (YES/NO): NO